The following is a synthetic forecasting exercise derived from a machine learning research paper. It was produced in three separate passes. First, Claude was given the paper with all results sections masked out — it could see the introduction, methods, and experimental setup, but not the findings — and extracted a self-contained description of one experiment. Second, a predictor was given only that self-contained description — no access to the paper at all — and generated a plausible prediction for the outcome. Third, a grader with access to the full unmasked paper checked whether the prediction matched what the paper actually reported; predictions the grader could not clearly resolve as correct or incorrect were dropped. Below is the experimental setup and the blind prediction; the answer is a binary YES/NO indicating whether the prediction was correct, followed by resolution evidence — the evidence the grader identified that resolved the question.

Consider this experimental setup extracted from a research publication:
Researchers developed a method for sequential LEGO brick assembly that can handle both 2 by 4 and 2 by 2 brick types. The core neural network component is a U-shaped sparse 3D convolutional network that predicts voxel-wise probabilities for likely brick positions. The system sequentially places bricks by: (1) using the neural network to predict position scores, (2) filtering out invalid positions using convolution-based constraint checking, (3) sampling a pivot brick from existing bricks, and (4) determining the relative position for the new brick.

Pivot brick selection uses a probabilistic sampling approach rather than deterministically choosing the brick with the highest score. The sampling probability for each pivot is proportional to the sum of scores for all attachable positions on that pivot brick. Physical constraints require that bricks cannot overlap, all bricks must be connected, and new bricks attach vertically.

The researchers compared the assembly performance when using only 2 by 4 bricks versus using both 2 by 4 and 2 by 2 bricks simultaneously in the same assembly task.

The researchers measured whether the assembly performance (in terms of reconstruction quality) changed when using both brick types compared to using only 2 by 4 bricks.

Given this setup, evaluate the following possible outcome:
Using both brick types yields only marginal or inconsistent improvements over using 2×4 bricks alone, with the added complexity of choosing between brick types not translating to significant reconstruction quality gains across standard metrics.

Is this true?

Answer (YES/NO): YES